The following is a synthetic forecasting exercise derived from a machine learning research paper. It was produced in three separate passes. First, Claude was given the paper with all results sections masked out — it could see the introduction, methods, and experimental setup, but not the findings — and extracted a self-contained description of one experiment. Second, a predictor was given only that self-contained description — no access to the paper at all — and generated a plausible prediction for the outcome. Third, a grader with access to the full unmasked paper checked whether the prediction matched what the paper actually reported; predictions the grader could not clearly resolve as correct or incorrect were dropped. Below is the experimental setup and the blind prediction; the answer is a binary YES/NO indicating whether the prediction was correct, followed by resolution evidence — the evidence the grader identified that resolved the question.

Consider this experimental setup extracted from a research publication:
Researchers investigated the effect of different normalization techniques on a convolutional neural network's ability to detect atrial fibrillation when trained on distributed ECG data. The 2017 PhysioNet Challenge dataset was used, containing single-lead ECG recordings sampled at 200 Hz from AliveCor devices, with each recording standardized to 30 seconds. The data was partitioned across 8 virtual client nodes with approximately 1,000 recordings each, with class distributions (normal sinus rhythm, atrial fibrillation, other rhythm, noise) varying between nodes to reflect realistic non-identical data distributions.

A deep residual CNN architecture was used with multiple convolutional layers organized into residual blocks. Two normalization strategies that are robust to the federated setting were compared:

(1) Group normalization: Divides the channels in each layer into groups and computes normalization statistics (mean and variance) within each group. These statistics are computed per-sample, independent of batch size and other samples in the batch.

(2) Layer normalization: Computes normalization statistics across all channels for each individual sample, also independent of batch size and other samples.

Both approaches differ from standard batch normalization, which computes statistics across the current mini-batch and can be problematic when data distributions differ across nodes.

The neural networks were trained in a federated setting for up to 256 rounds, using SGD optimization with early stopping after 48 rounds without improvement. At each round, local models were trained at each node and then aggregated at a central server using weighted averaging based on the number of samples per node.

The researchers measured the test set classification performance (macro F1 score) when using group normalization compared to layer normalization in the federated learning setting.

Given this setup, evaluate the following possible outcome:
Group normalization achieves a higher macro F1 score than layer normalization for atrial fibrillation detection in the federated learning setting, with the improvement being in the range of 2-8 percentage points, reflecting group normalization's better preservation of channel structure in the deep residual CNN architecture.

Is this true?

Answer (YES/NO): NO